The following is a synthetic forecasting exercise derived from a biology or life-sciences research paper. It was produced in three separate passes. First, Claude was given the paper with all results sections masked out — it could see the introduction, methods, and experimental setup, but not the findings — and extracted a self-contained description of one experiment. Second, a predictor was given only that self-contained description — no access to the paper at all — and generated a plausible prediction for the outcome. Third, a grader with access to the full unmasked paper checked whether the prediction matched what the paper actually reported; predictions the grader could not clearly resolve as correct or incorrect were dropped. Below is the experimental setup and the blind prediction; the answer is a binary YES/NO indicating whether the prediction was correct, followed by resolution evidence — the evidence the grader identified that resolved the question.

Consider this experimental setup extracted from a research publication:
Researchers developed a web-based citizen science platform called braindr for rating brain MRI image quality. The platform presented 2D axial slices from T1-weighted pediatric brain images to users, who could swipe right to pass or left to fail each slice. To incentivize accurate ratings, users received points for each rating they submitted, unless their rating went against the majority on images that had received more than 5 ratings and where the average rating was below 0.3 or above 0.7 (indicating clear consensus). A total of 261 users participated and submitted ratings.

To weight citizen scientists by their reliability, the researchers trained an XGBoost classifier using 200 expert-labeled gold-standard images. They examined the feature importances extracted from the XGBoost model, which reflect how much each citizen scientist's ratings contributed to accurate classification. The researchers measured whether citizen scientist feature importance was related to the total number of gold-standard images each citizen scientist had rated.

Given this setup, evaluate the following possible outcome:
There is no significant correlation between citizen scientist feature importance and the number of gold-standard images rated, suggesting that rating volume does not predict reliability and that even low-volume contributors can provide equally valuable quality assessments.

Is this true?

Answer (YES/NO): NO